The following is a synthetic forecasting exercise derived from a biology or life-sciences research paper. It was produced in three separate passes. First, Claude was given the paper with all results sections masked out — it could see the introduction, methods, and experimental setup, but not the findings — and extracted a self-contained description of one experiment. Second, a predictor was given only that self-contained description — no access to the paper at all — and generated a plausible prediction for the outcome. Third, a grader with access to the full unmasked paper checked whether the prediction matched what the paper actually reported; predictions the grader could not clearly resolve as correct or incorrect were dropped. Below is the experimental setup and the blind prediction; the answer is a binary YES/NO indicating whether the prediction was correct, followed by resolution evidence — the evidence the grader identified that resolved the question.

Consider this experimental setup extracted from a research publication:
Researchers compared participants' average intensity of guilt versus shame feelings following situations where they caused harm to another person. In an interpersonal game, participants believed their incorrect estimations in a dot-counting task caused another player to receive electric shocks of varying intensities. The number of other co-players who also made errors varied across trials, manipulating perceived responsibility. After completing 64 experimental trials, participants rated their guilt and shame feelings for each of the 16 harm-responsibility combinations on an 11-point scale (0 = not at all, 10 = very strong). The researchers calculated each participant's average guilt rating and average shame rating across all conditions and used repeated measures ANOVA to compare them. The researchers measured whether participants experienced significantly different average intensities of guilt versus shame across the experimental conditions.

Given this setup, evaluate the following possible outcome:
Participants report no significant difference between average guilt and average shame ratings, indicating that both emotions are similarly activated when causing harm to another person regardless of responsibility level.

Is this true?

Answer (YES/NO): YES